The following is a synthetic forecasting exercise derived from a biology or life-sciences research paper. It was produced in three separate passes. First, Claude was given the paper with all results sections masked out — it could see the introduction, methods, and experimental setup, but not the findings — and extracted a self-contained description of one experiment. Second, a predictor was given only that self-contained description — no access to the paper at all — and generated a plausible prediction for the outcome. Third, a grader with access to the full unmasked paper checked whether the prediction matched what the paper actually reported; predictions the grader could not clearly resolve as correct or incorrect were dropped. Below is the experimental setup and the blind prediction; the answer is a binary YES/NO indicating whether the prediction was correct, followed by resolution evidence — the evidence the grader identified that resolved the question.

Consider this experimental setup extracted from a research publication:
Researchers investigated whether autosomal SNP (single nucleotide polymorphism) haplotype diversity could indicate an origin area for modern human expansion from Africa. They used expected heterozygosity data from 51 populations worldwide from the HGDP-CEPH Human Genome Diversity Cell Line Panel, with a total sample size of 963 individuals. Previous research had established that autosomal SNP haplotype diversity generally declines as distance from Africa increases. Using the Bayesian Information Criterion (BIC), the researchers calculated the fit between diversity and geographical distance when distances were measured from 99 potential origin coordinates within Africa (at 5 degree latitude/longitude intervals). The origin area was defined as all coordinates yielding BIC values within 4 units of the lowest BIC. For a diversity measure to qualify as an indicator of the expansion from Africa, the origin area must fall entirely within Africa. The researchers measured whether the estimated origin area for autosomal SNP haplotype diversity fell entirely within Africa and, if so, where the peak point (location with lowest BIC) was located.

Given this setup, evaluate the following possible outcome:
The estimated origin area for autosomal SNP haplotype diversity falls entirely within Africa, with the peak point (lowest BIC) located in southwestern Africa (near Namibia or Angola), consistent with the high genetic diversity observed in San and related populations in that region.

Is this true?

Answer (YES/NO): NO